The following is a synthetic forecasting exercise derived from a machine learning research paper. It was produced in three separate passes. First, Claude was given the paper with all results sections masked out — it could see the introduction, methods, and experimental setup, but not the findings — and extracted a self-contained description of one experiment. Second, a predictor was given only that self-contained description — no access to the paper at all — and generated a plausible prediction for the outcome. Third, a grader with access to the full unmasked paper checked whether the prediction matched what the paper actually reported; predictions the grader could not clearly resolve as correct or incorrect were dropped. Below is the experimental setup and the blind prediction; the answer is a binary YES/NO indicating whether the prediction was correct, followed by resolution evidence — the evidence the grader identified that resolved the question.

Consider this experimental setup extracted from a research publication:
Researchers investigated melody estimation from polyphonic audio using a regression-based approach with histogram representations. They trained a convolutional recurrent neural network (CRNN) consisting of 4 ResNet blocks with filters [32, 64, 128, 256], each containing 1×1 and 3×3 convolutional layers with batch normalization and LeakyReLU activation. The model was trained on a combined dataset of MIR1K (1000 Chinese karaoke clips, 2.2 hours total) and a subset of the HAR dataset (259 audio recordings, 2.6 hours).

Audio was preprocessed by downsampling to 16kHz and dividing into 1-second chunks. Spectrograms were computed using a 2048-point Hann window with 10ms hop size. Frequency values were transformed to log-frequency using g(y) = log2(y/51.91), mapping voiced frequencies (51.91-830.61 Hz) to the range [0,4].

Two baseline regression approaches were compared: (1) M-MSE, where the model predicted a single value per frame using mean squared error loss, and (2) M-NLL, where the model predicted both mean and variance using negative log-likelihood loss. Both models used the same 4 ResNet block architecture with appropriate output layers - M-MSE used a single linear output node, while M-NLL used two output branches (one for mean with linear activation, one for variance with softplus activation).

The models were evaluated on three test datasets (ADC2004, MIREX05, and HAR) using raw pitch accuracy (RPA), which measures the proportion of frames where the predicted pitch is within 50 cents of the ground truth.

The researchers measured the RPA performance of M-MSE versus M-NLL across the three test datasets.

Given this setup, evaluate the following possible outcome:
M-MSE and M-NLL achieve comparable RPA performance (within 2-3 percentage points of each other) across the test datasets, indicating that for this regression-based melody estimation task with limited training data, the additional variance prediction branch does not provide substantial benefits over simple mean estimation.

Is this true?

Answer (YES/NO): NO